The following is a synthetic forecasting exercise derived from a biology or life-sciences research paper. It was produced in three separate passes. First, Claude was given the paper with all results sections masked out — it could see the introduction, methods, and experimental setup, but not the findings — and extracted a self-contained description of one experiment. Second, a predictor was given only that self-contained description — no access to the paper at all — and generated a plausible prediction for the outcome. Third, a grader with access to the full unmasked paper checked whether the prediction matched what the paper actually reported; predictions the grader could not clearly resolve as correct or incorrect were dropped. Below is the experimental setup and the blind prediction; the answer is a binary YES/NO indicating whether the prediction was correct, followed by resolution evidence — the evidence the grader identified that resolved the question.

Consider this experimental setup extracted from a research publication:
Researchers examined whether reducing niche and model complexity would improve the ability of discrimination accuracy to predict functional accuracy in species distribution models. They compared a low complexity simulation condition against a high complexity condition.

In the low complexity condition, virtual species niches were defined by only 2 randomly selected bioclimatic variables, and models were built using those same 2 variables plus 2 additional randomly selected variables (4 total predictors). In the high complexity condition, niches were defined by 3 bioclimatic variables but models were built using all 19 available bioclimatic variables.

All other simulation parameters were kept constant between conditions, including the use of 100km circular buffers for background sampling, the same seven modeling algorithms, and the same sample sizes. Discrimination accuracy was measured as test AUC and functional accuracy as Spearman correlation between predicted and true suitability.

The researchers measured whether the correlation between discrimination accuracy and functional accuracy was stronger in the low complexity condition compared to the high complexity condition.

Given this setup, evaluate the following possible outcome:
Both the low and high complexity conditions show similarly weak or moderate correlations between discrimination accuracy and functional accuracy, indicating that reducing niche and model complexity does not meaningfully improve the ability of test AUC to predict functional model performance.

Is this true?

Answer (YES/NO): NO